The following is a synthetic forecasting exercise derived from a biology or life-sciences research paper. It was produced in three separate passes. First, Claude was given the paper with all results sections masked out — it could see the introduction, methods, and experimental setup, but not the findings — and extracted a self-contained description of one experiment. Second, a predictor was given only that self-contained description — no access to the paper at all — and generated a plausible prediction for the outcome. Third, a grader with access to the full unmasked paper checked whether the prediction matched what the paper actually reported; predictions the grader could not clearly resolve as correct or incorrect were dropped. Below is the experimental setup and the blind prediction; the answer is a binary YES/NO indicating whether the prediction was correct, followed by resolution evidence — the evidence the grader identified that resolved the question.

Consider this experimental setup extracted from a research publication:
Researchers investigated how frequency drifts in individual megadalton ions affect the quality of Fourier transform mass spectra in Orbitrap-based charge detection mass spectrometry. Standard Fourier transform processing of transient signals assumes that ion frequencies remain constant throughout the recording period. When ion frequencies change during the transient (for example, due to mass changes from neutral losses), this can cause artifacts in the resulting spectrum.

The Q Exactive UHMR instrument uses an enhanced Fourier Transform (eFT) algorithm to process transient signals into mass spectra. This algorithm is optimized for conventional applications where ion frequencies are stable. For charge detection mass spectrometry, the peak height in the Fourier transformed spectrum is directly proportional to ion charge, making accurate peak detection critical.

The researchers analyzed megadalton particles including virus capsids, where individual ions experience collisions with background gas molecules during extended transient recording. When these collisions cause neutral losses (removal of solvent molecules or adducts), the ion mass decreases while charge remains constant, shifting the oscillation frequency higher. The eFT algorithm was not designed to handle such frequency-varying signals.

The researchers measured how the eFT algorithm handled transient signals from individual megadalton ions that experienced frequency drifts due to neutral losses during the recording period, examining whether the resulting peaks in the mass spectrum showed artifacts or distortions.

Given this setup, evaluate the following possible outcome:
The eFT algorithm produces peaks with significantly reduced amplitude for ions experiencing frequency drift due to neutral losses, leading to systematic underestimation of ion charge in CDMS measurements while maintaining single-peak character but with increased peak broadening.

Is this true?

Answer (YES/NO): NO